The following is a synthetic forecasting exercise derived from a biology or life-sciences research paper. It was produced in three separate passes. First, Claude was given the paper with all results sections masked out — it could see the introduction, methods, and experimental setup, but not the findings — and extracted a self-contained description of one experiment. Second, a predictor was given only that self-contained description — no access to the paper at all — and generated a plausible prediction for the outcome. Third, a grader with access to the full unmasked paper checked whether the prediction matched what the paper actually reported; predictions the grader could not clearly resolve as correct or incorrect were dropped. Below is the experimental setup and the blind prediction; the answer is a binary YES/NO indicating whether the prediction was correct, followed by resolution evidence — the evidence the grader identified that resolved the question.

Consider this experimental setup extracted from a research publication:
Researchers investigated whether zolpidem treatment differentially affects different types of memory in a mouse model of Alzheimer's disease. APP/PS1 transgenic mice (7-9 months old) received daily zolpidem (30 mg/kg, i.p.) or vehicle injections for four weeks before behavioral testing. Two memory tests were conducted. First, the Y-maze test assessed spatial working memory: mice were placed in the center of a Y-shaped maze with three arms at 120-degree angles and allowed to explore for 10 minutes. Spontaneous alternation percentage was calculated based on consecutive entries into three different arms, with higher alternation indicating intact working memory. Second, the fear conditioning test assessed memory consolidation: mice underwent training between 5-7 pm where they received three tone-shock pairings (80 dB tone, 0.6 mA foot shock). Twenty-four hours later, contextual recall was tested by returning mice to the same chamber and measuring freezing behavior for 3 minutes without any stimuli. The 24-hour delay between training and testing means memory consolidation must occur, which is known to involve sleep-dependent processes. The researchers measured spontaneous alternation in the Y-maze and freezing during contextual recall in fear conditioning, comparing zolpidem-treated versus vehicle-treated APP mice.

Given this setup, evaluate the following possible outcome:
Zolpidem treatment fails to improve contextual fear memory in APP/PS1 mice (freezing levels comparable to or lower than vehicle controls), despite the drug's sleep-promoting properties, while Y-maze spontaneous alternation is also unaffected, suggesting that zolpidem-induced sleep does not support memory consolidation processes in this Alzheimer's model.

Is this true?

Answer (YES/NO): NO